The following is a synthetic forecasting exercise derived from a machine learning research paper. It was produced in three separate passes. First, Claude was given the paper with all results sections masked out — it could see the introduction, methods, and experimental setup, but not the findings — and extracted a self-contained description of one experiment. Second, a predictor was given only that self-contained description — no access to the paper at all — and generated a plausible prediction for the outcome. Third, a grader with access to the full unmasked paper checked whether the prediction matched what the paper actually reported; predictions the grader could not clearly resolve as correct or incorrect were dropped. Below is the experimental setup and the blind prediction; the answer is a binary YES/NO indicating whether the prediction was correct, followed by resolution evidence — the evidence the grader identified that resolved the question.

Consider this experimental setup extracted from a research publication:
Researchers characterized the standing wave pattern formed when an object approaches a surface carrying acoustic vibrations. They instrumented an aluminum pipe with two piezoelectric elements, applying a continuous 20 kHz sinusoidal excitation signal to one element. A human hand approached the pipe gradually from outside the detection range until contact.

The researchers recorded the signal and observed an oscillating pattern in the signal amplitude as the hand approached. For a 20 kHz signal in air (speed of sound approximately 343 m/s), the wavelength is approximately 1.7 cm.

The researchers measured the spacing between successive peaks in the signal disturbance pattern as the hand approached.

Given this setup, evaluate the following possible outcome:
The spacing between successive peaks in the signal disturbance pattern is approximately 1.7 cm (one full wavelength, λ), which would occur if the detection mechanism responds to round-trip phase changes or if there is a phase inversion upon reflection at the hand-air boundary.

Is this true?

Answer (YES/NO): NO